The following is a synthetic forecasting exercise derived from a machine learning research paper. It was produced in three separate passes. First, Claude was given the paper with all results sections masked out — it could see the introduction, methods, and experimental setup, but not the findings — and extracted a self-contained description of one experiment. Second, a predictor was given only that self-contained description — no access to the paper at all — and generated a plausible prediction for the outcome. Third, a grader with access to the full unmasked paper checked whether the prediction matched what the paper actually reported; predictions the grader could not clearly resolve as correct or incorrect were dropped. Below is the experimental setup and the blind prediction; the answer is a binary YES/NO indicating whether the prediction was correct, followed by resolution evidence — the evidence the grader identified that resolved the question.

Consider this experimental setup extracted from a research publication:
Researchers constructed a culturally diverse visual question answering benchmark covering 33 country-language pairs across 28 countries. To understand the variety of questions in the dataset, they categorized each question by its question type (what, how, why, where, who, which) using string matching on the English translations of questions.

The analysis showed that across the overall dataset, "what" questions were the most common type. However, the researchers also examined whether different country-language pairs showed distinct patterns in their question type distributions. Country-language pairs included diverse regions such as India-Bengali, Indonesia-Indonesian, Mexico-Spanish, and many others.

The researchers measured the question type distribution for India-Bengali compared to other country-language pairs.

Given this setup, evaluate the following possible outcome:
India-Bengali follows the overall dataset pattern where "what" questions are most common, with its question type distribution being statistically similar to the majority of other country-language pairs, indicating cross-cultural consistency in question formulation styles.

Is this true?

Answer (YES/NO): NO